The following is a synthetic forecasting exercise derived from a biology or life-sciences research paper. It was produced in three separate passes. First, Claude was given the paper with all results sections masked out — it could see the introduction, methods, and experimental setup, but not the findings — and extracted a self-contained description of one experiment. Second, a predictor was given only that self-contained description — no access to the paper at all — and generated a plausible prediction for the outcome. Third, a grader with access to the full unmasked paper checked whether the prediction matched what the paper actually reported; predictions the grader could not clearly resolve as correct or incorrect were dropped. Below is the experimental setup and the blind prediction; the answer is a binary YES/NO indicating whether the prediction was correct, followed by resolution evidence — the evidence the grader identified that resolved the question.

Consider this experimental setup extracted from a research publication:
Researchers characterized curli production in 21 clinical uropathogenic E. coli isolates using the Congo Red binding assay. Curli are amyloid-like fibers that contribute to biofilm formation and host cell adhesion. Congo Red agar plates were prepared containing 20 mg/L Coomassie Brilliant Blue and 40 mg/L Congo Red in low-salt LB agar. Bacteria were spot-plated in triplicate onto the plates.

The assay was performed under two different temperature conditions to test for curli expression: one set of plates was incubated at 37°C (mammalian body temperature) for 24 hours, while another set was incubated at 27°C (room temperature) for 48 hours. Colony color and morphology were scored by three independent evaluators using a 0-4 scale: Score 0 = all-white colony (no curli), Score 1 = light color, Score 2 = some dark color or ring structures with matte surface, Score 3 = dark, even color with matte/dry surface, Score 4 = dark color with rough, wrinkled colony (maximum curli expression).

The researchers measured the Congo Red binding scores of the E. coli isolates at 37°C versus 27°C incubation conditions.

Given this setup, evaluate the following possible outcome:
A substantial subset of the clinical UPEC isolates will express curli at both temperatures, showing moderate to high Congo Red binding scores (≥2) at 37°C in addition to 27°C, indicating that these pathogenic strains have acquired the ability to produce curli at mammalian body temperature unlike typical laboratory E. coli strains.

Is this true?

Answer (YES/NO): NO